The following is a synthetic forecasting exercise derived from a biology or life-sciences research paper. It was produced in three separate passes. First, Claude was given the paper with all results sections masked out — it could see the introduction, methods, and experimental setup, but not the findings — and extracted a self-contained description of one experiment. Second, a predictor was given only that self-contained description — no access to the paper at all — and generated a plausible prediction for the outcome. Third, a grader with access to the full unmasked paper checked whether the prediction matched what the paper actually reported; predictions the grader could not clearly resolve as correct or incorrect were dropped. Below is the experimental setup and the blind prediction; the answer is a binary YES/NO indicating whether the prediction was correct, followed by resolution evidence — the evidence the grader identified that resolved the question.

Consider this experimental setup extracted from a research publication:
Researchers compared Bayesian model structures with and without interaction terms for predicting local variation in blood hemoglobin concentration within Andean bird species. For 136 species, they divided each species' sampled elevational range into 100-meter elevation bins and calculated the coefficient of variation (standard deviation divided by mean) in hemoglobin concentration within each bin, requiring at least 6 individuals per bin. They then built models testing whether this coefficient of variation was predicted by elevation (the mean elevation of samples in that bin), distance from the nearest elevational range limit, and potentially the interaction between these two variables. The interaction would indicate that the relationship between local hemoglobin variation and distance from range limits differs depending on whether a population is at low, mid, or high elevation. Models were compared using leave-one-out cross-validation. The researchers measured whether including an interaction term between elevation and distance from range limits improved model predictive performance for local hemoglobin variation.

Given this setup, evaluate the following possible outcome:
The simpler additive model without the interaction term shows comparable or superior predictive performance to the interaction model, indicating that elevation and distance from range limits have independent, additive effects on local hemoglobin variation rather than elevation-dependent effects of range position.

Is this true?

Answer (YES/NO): NO